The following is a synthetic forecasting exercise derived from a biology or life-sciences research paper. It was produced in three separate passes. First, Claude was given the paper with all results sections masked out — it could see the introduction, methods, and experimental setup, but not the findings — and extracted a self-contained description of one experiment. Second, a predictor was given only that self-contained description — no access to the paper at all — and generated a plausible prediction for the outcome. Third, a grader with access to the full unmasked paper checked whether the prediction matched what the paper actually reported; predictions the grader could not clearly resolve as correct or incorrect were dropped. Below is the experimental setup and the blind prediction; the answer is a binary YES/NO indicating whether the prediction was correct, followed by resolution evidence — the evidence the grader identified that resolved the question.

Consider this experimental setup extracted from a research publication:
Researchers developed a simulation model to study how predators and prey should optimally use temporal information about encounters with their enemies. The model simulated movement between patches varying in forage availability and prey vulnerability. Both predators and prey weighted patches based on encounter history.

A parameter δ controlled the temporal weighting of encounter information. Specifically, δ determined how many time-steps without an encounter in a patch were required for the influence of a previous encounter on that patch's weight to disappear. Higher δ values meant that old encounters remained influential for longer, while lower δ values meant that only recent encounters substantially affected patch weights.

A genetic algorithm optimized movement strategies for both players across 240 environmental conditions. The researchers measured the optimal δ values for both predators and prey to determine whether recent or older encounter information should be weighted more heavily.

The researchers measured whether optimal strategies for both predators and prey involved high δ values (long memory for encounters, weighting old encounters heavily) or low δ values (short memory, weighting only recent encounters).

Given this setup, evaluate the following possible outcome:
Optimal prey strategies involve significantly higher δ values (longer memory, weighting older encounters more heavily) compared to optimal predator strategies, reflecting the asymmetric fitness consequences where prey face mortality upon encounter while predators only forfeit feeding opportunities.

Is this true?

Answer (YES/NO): NO